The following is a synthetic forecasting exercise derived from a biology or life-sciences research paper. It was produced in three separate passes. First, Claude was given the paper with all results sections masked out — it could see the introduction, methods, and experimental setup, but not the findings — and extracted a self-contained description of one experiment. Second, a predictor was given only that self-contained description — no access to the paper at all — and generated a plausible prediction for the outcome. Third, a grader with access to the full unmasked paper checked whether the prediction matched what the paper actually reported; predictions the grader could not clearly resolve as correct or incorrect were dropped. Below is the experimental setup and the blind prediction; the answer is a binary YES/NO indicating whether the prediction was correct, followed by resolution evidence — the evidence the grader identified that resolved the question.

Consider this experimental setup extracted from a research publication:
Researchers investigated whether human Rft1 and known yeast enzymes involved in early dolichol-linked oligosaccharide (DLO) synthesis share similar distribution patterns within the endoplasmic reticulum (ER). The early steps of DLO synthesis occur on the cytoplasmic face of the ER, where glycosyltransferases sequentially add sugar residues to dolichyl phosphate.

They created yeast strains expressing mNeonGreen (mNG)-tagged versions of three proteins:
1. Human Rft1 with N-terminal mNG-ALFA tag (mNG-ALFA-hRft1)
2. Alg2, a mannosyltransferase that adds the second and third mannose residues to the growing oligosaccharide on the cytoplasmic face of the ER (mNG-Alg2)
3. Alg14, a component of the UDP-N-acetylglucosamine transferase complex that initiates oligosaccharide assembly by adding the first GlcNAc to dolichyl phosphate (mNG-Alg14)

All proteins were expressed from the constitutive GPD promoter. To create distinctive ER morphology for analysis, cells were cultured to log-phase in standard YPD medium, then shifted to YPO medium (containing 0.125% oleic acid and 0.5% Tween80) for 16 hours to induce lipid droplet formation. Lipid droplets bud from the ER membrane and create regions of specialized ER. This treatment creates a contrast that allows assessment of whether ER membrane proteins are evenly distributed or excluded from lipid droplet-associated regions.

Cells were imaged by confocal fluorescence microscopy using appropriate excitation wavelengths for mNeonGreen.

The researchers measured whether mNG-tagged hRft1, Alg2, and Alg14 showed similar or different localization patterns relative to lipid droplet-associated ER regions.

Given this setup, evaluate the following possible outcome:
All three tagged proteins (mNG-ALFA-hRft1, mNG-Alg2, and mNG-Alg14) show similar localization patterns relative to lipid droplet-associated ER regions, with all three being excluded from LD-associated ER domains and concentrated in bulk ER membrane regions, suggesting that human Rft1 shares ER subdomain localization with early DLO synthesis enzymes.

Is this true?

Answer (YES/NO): NO